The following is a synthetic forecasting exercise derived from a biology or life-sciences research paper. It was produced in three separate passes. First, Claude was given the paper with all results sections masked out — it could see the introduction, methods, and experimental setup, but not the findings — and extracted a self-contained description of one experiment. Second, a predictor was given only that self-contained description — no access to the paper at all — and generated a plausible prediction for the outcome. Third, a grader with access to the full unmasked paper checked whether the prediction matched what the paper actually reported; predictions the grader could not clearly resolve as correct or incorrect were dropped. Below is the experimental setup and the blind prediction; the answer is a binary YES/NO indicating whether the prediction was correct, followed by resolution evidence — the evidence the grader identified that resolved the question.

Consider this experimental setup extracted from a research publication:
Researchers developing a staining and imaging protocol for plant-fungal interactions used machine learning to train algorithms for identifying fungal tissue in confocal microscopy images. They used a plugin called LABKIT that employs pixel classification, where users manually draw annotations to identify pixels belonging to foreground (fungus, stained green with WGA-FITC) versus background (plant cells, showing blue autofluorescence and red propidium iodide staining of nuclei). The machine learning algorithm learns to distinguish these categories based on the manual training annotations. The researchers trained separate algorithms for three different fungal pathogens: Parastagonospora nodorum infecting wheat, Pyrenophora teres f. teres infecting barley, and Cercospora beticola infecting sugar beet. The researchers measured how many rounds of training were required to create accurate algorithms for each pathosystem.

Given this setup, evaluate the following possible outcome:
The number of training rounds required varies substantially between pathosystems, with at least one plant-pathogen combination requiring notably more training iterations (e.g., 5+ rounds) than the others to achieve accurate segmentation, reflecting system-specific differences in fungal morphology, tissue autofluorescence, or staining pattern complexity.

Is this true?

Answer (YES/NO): NO